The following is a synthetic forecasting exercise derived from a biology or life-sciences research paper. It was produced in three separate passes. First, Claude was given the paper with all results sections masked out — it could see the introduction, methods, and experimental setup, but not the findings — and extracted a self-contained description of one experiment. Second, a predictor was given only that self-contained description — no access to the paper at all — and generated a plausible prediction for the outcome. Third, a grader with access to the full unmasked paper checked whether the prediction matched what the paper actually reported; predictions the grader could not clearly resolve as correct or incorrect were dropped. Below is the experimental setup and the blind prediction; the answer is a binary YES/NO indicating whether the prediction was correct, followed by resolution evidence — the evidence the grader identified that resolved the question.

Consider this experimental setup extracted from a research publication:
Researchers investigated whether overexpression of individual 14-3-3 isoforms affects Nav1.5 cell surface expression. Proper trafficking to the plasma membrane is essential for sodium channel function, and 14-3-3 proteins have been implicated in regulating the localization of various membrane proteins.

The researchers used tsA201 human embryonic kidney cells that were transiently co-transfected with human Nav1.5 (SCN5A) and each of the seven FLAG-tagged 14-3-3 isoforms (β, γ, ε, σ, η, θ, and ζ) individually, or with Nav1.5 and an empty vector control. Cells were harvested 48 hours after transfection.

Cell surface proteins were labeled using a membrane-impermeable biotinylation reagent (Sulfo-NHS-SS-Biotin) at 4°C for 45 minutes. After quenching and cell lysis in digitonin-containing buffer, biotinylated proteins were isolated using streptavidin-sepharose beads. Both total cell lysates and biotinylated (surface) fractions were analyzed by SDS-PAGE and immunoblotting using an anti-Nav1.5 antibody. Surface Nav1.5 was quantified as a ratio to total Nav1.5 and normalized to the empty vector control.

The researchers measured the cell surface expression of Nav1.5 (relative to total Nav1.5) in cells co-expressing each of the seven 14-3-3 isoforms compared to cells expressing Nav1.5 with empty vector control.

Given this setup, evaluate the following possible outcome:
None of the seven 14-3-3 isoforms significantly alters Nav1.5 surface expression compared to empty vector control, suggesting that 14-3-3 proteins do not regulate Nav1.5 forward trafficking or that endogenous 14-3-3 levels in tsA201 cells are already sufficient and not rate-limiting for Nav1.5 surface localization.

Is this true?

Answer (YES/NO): YES